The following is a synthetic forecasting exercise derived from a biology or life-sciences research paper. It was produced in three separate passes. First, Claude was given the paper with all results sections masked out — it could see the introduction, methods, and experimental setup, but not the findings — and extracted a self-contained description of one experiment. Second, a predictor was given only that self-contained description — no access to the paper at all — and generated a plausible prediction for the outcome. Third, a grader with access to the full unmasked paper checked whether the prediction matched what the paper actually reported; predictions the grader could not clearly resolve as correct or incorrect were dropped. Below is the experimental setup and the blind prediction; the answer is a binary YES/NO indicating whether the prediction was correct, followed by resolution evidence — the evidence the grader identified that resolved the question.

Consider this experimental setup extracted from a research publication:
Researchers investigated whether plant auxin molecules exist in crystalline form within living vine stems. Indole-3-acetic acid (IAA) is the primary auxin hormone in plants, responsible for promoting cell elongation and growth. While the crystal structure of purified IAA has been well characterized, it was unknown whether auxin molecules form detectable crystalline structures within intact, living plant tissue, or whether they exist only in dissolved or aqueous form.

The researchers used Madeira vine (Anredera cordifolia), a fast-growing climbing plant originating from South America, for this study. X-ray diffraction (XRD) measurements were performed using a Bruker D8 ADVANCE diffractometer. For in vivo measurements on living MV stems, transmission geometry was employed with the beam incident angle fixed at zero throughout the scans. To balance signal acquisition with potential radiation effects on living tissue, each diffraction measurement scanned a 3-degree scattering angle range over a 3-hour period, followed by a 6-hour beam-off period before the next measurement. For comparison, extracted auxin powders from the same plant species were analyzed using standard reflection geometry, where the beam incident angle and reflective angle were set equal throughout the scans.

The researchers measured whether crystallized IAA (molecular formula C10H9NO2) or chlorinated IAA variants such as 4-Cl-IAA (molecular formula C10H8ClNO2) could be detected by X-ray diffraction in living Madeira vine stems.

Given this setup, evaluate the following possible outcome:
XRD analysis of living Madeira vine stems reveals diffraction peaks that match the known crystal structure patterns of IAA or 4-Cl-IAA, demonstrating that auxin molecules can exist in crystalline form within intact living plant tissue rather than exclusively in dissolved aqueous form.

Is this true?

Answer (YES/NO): YES